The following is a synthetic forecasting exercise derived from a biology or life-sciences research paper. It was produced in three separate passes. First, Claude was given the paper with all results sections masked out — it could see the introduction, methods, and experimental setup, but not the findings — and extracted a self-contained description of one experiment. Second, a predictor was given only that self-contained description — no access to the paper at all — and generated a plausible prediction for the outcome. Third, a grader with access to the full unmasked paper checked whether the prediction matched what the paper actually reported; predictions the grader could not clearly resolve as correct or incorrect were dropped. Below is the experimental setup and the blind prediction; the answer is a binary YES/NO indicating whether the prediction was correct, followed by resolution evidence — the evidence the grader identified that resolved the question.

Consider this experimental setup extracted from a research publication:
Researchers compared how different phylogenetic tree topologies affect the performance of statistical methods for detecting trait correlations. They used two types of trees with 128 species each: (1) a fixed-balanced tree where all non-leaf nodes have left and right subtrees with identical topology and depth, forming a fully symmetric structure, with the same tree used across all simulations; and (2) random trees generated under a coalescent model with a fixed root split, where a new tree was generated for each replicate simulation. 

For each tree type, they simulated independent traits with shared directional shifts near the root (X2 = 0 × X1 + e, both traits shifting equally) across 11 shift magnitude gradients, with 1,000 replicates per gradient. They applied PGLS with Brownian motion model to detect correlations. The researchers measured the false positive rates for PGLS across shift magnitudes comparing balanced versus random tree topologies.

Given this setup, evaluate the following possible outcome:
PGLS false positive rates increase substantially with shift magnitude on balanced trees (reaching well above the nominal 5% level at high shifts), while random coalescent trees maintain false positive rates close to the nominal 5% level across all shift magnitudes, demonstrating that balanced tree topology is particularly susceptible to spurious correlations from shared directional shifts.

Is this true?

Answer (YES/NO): NO